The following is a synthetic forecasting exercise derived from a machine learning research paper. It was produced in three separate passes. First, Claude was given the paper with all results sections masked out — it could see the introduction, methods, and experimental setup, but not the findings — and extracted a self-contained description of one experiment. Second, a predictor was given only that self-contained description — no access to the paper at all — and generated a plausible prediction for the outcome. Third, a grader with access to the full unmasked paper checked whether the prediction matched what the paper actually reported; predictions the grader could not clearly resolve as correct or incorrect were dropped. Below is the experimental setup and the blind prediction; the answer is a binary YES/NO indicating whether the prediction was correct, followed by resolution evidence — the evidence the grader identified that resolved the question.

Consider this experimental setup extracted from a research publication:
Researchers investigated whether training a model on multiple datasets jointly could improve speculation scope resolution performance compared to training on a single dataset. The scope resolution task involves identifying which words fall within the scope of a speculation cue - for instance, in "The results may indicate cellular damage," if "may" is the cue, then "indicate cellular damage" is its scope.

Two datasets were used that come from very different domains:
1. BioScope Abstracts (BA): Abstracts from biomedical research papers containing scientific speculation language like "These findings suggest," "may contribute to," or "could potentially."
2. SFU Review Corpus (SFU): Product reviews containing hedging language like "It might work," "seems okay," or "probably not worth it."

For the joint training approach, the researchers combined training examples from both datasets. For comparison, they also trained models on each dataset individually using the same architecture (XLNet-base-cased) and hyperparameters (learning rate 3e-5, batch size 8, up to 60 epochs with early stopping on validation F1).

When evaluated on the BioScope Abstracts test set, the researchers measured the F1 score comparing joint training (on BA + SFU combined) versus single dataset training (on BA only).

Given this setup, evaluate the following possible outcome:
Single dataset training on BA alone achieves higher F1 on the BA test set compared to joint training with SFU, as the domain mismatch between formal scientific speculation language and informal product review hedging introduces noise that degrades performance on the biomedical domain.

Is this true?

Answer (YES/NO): NO